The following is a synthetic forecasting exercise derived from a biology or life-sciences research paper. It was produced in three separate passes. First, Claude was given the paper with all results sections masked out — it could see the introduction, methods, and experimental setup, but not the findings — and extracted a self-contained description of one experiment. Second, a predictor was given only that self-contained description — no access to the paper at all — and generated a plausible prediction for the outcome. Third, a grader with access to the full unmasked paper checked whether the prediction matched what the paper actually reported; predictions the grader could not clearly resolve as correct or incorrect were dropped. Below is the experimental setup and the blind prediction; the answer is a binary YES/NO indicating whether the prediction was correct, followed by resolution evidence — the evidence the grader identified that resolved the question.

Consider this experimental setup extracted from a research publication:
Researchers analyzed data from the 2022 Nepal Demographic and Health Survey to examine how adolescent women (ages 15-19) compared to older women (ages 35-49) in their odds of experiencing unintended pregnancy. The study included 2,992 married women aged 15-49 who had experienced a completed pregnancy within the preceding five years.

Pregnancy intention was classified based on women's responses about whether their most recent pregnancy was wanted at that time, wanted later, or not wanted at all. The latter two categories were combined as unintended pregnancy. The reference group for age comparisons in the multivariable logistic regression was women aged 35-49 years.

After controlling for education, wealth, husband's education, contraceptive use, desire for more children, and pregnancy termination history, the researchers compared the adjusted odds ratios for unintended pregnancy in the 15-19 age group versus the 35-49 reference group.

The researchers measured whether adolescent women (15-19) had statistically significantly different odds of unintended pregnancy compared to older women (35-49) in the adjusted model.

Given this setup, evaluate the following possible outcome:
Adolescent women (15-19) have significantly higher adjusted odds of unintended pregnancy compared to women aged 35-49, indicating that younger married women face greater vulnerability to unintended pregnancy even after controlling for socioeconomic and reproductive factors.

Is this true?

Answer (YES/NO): YES